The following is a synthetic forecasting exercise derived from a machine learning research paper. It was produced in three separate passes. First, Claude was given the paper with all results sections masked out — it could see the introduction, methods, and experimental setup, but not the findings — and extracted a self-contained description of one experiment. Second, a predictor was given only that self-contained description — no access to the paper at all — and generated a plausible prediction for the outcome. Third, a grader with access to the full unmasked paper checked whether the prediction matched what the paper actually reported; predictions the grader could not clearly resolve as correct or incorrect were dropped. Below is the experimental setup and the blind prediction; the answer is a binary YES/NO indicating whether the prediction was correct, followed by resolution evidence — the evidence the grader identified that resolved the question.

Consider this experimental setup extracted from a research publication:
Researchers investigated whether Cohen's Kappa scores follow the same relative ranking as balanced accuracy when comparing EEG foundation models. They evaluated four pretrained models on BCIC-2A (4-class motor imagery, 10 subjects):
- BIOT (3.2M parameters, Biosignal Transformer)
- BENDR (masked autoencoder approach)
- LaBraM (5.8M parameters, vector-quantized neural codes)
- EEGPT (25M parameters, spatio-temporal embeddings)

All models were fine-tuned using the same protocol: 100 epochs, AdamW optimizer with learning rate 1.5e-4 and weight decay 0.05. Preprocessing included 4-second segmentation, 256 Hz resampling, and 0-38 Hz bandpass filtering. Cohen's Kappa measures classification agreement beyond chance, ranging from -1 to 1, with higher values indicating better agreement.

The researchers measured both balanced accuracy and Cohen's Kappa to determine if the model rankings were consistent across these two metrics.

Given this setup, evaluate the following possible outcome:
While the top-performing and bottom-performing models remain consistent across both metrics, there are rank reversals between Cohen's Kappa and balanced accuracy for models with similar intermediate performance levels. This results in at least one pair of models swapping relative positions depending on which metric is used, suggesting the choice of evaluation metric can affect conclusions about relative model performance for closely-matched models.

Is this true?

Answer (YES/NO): NO